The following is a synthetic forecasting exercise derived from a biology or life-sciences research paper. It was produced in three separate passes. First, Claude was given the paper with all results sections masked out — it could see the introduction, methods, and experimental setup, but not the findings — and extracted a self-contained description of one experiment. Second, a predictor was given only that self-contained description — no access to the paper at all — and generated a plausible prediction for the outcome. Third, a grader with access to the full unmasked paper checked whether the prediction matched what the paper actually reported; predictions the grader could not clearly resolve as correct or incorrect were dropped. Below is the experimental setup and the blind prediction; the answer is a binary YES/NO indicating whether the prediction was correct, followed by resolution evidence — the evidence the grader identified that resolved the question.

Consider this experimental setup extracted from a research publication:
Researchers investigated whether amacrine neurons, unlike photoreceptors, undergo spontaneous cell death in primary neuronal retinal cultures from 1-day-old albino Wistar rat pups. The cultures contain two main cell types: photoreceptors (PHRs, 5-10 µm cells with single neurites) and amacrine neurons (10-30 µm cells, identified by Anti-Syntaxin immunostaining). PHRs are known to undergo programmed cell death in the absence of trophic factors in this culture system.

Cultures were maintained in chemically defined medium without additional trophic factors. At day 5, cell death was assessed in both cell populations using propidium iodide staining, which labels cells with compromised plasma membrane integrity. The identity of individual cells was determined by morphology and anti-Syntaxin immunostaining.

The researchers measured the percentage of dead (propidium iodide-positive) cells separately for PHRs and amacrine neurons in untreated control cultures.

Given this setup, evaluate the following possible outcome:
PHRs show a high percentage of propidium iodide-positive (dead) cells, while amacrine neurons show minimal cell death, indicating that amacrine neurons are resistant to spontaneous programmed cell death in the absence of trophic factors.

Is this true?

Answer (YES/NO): YES